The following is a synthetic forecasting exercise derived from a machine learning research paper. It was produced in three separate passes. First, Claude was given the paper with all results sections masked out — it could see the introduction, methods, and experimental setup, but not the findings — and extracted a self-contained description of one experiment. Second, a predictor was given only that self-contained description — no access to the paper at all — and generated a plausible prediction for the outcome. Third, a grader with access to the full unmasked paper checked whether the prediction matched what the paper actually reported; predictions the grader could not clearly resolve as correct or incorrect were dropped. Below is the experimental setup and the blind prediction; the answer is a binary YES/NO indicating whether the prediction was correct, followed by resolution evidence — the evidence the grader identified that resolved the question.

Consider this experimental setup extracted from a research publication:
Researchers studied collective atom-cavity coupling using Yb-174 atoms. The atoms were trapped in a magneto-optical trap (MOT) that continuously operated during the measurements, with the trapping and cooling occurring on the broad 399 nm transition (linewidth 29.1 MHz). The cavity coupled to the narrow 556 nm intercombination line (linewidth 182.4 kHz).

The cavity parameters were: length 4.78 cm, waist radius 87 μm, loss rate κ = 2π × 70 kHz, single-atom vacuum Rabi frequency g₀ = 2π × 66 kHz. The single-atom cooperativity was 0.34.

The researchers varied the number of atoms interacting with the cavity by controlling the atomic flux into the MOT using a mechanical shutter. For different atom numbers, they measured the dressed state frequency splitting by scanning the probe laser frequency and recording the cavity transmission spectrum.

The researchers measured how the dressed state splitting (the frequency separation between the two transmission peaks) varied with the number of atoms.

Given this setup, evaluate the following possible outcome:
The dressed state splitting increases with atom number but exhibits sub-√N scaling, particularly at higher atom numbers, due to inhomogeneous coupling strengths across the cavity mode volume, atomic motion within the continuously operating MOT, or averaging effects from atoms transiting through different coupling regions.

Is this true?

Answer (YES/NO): NO